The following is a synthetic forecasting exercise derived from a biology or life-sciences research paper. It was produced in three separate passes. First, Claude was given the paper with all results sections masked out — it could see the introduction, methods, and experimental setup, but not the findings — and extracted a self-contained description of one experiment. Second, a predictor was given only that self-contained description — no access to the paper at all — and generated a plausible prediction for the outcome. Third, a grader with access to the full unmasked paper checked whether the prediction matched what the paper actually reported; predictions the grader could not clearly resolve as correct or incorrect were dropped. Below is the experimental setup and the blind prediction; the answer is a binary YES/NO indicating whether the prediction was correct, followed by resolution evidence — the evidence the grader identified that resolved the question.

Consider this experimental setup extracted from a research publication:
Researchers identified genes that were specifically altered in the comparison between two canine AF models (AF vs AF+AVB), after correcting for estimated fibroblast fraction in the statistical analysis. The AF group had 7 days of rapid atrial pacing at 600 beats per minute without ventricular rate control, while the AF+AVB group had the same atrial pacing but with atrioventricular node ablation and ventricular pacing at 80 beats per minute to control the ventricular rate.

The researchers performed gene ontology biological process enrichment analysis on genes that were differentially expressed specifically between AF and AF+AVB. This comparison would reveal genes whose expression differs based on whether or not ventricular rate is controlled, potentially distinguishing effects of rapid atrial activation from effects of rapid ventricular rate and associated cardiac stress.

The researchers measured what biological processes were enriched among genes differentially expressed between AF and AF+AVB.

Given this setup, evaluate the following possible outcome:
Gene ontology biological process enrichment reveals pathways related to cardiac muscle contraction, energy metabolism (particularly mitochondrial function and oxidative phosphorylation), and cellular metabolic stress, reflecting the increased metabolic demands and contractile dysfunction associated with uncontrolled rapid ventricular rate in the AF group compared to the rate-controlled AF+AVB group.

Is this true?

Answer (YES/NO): NO